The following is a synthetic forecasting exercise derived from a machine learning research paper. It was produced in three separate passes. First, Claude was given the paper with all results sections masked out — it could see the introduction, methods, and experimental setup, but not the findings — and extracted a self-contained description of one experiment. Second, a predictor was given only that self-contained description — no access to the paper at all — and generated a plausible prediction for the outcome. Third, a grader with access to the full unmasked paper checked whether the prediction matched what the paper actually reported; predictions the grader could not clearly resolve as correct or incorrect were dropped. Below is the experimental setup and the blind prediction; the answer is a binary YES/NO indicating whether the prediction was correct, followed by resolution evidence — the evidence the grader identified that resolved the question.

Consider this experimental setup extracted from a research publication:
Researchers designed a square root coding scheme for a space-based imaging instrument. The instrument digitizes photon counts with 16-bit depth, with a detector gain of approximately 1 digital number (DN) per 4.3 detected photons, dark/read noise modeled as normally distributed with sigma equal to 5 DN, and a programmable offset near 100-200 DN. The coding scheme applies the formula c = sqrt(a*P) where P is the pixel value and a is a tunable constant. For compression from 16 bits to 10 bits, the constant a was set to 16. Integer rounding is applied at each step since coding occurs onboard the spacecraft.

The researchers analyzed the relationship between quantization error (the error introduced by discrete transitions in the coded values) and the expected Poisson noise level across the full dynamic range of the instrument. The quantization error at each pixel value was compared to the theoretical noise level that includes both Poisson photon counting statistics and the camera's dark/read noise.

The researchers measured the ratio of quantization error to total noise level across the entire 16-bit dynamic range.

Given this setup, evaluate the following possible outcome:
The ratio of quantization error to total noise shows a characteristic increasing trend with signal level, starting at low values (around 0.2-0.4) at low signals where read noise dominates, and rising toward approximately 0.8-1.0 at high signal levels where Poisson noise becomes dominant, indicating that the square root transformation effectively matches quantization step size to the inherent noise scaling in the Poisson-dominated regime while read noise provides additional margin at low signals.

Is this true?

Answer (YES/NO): NO